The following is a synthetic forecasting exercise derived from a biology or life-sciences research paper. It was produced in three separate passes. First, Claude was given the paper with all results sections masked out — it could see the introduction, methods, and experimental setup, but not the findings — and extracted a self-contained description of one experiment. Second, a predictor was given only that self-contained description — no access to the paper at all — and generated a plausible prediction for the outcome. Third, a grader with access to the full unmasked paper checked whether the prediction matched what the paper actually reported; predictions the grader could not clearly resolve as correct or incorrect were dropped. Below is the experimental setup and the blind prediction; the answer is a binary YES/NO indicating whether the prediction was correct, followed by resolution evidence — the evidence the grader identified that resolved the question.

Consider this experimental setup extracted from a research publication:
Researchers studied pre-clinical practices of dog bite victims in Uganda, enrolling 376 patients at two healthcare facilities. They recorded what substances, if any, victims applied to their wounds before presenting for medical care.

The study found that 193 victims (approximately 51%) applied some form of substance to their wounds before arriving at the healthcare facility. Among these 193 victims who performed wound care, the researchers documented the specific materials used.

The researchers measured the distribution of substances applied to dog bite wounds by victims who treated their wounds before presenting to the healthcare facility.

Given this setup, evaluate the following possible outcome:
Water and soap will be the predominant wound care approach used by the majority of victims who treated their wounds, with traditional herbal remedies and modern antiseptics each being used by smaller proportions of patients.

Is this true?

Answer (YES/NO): NO